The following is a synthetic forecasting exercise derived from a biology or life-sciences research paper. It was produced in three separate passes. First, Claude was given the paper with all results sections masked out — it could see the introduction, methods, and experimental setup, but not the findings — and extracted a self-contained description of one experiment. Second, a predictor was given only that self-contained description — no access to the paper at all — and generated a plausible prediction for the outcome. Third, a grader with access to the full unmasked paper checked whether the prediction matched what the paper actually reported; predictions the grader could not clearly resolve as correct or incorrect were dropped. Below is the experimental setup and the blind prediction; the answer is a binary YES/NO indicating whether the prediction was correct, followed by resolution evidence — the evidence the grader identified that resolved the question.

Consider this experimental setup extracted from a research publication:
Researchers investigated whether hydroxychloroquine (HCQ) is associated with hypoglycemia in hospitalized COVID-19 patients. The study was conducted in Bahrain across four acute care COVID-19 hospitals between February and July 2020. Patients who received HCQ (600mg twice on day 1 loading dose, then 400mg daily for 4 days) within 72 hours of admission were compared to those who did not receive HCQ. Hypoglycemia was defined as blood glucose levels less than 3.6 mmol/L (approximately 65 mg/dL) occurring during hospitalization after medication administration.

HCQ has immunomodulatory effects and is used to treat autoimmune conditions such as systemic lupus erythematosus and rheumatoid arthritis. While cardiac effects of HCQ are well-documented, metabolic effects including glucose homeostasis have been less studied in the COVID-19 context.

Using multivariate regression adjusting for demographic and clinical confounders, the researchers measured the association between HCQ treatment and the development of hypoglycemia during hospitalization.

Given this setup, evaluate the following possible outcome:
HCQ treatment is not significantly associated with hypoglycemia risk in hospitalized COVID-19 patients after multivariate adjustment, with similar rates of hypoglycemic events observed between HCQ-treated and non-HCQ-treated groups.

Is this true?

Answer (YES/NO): NO